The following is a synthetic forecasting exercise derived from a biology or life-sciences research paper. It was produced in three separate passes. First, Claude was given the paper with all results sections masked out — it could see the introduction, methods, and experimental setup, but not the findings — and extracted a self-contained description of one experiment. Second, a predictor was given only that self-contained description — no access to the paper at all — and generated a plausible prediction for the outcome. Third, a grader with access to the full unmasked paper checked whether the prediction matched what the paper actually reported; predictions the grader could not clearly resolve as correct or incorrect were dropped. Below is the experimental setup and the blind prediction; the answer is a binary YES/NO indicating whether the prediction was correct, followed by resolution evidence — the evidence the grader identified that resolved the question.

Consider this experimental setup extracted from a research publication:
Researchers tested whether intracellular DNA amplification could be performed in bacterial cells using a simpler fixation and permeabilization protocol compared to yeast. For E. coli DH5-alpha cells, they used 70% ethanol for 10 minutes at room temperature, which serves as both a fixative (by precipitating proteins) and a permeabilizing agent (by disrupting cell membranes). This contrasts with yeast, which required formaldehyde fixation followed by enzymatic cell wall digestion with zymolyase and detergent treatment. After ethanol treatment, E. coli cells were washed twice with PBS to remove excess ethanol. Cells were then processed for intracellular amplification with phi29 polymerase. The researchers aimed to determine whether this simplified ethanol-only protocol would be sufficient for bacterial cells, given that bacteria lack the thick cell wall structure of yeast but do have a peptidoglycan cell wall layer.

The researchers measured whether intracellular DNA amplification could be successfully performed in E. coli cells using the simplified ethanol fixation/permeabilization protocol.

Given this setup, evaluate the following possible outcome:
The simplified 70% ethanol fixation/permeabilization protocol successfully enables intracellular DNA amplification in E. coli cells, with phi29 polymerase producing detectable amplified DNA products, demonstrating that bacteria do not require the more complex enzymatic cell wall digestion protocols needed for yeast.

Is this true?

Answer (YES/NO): YES